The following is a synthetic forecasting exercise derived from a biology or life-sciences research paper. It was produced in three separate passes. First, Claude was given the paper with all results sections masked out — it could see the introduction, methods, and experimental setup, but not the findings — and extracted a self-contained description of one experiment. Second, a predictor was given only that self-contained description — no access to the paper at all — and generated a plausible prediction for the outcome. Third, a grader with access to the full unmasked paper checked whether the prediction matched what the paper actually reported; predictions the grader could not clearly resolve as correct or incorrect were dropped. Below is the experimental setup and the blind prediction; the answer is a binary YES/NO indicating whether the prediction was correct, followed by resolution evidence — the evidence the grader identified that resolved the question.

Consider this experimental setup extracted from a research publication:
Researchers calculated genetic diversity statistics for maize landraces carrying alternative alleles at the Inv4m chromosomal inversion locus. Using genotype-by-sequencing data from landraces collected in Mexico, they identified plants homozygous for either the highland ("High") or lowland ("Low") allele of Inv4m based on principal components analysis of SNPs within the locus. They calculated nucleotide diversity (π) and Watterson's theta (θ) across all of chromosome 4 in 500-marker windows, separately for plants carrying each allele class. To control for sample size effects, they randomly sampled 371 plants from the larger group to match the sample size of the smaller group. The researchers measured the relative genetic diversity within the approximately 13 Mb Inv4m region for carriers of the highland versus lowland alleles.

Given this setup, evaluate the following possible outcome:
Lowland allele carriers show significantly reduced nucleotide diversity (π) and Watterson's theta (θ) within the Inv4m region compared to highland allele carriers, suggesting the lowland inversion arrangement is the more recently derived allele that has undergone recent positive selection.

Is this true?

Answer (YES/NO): NO